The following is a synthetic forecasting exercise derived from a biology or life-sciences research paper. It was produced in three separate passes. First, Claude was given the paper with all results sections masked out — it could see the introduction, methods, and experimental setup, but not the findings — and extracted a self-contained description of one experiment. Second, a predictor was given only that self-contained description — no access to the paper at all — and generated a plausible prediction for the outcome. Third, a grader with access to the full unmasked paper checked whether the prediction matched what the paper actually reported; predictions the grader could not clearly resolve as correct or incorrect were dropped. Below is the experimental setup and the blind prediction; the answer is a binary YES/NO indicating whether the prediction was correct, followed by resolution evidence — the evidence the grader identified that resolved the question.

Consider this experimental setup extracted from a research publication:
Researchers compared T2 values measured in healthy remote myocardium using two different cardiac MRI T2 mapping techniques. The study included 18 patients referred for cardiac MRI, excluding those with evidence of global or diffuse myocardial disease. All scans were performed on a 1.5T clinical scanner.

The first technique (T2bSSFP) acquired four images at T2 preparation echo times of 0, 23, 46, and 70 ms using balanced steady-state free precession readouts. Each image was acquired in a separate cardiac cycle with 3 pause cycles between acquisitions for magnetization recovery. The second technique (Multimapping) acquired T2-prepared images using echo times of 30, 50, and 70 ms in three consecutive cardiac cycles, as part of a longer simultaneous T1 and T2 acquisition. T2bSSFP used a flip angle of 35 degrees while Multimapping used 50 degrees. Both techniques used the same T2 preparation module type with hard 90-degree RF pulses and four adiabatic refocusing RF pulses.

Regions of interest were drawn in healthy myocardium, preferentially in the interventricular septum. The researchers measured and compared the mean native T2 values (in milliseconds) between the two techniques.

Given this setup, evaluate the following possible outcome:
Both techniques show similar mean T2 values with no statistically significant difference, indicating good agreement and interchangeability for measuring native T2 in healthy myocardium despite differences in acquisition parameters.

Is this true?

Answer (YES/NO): NO